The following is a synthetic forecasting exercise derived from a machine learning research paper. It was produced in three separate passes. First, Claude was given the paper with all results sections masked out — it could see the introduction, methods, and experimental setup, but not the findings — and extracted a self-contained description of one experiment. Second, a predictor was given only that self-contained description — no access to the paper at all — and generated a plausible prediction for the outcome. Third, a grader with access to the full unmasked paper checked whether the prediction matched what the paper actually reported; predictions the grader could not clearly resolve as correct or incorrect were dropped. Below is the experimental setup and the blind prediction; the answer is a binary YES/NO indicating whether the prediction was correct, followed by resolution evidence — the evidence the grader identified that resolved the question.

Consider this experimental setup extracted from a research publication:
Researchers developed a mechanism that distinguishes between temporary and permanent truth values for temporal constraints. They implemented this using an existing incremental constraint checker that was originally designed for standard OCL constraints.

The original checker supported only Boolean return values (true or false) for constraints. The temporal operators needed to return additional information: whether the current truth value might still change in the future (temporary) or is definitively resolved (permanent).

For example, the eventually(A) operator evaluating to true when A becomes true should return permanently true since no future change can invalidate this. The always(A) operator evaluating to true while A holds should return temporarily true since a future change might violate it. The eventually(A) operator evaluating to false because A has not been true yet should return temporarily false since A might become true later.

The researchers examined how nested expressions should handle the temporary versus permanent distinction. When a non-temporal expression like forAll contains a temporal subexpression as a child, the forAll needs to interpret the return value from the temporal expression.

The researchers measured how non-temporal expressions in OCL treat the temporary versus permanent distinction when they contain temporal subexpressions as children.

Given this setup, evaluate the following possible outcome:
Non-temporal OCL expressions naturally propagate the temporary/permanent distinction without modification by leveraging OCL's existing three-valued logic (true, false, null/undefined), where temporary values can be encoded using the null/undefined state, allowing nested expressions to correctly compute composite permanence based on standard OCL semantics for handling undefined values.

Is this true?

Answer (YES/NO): NO